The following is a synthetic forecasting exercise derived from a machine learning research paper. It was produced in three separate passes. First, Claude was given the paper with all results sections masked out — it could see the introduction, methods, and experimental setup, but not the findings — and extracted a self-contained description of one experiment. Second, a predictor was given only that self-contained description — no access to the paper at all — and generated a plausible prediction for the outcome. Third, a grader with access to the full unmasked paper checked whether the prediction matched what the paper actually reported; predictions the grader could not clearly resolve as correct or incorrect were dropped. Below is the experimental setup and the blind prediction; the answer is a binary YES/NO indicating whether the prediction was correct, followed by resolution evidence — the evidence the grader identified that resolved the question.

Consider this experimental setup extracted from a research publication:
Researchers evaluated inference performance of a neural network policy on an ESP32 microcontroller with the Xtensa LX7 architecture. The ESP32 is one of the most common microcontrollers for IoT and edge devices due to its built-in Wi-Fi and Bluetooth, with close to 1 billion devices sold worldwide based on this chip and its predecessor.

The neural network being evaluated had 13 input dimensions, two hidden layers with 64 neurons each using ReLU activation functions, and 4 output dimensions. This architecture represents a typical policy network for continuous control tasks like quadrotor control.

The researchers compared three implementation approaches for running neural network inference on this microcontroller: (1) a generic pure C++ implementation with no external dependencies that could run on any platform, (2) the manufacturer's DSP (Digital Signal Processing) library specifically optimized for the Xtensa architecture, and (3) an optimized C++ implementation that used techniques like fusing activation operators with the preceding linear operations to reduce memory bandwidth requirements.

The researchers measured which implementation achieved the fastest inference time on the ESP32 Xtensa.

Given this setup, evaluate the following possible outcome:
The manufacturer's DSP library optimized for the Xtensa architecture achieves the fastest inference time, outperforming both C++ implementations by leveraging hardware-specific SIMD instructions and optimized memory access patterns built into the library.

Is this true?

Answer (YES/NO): YES